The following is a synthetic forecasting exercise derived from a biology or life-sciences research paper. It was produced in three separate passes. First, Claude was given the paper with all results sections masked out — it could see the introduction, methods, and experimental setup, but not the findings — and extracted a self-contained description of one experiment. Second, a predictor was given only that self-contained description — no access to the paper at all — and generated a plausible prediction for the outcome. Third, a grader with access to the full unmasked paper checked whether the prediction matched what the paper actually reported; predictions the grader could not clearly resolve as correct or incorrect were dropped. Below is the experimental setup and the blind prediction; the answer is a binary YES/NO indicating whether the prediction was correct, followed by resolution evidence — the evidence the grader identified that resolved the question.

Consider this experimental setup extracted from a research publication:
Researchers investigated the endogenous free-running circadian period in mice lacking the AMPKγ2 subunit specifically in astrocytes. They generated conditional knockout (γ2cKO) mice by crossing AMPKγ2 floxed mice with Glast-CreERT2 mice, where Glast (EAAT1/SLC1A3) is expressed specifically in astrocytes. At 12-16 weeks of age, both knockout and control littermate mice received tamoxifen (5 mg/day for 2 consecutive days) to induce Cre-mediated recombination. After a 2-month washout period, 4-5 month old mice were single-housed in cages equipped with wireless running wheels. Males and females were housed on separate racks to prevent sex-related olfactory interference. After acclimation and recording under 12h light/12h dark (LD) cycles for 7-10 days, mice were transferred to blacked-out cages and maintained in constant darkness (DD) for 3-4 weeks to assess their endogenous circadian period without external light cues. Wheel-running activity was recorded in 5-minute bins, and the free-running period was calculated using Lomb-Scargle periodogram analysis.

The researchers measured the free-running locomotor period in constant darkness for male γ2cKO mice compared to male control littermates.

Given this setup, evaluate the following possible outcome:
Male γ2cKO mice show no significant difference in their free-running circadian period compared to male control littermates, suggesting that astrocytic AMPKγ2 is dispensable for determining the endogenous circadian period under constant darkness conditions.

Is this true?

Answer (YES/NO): NO